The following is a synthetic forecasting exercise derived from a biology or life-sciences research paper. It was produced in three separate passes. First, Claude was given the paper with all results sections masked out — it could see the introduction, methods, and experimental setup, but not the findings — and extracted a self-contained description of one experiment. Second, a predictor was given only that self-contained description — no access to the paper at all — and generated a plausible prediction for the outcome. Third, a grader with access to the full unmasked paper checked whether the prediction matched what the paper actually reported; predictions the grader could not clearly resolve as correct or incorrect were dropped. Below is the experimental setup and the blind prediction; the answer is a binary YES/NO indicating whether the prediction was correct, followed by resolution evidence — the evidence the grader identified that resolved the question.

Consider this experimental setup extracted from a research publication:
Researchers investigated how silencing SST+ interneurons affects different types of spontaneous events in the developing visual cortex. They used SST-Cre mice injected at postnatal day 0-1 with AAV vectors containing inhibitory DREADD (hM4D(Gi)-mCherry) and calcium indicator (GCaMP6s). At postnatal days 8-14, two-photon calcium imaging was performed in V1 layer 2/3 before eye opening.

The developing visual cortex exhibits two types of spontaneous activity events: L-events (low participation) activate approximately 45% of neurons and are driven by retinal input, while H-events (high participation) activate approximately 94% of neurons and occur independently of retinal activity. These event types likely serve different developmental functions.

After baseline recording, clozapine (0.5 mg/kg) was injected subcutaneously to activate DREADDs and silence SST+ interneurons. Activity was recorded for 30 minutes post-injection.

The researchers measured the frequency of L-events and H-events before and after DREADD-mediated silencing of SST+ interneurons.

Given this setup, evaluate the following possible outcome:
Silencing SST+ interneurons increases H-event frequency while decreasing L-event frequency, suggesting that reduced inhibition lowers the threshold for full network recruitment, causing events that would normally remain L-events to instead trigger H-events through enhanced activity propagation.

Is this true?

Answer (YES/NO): NO